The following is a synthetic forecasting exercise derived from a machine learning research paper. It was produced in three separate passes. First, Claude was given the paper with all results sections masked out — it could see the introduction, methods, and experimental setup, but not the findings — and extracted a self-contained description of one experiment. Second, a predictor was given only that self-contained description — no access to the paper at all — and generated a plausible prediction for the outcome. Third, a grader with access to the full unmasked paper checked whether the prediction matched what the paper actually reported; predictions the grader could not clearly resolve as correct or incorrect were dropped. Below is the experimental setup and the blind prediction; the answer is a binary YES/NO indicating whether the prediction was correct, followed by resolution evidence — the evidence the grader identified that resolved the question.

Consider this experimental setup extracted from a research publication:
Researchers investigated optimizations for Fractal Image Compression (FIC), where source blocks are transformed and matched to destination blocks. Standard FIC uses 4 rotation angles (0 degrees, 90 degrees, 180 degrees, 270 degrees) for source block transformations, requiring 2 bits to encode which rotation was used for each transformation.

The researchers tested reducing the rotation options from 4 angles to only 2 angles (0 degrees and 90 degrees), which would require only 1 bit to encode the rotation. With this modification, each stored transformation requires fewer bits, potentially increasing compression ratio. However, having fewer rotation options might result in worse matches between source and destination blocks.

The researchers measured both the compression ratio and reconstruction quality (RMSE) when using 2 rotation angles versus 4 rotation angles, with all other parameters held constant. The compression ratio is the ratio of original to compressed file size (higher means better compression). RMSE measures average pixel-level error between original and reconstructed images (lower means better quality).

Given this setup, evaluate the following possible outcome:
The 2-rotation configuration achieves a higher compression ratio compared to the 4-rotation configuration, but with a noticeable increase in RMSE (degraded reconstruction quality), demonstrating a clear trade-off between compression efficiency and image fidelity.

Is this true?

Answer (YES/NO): NO